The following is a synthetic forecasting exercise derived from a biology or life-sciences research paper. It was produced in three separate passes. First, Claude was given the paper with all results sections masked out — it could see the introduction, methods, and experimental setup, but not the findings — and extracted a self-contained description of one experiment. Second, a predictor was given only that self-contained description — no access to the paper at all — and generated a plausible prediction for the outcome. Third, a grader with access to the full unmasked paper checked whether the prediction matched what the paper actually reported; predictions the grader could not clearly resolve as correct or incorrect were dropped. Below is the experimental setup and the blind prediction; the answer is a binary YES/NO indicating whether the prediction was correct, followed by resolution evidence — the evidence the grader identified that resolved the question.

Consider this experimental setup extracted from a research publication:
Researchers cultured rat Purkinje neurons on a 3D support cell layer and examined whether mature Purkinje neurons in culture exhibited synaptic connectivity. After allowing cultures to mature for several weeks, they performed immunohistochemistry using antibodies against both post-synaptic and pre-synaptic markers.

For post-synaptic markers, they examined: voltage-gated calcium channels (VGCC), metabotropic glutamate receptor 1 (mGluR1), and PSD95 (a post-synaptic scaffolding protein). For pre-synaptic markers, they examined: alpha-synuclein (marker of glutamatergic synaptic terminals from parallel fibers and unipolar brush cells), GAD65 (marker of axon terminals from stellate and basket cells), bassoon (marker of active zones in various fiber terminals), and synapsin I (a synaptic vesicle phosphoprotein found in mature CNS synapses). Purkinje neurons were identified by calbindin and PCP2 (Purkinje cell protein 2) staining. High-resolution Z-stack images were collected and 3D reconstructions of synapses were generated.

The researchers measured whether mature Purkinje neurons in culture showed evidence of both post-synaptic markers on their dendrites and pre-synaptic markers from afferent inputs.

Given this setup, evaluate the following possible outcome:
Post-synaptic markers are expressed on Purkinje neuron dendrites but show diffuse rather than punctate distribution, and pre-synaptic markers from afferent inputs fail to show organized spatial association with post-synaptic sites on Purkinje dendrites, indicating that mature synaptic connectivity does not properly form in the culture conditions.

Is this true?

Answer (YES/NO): NO